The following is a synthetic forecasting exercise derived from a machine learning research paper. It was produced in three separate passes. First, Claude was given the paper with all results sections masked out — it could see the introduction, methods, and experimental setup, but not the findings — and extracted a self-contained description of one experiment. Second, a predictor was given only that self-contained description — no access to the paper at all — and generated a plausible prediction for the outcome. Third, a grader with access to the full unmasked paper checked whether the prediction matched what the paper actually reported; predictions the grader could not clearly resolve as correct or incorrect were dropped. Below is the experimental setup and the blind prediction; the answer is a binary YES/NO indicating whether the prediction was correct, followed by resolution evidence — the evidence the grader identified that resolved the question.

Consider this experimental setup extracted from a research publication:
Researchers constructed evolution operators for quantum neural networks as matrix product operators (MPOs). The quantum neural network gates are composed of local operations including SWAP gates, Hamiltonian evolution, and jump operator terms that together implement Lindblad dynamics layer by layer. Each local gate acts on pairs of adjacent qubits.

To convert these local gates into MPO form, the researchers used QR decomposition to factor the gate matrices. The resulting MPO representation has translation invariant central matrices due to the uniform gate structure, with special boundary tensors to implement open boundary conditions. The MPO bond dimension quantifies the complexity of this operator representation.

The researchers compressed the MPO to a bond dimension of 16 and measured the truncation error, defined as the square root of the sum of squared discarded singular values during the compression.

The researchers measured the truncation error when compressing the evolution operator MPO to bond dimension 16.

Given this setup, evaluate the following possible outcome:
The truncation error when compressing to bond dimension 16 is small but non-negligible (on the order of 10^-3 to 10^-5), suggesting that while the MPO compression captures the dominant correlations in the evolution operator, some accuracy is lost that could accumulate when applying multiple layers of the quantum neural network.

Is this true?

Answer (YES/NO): NO